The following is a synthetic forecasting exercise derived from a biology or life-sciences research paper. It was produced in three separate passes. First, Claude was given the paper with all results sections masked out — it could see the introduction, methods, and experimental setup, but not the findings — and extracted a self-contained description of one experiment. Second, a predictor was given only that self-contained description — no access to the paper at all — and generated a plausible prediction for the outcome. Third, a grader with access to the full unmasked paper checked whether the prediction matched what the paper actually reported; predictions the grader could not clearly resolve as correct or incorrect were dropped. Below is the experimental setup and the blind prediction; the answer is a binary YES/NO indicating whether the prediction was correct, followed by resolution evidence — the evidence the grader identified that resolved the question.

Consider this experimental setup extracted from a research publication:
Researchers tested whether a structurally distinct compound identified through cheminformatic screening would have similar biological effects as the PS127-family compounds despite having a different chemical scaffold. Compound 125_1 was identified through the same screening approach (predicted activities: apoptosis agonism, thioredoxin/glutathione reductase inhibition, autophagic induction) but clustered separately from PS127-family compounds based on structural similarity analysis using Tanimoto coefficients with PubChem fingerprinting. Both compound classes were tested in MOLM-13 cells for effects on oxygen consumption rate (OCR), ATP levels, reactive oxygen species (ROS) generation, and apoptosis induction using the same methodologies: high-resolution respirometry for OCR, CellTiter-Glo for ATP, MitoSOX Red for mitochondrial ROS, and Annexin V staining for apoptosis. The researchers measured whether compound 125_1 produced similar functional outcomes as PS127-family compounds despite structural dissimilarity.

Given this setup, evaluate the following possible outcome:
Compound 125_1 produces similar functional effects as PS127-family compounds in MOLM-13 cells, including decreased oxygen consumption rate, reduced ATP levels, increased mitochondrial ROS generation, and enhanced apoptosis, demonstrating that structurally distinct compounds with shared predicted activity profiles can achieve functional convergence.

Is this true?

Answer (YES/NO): YES